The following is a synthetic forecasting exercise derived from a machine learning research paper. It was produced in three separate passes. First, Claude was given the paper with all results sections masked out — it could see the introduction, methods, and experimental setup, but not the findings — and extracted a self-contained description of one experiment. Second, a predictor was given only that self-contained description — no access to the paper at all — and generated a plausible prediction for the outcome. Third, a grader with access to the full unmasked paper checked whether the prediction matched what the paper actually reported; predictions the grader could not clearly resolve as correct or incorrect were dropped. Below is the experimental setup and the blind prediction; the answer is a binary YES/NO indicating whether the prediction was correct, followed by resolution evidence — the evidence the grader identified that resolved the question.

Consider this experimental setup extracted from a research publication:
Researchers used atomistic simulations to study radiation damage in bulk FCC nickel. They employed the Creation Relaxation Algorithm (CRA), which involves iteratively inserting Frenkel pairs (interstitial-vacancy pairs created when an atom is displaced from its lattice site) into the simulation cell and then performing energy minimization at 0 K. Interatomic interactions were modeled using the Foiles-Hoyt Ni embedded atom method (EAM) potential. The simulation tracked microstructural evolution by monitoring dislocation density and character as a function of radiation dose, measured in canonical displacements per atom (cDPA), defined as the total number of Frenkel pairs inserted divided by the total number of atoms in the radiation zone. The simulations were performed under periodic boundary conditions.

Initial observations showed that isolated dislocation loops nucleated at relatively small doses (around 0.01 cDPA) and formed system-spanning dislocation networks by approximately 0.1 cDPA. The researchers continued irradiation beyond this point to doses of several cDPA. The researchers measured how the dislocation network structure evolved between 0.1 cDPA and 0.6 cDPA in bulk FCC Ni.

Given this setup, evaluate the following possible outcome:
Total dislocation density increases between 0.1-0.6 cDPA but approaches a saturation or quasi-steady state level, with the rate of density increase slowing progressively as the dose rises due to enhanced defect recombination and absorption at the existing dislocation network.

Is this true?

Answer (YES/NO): NO